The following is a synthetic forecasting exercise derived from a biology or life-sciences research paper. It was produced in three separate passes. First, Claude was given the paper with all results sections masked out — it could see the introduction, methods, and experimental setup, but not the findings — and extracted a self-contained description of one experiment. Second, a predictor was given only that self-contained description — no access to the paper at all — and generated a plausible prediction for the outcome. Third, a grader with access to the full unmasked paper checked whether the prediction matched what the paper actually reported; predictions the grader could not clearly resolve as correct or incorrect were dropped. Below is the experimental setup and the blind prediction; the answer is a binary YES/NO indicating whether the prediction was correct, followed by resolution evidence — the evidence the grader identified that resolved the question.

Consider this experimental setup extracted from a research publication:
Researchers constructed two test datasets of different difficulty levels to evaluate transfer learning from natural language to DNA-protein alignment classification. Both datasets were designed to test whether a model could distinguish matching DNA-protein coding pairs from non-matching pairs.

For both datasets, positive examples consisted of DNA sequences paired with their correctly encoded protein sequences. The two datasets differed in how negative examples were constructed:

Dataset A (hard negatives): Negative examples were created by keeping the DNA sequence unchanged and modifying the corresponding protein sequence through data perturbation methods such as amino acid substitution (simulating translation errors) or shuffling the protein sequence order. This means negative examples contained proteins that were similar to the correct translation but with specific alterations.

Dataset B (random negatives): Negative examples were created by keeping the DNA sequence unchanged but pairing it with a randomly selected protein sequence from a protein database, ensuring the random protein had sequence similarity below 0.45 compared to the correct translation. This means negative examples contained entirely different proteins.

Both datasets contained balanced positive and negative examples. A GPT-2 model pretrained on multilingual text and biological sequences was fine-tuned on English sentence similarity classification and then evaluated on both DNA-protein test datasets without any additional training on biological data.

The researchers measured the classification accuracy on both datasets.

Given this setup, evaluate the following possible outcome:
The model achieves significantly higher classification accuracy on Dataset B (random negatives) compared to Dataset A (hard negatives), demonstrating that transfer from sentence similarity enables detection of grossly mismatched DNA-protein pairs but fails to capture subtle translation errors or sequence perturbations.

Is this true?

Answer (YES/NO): NO